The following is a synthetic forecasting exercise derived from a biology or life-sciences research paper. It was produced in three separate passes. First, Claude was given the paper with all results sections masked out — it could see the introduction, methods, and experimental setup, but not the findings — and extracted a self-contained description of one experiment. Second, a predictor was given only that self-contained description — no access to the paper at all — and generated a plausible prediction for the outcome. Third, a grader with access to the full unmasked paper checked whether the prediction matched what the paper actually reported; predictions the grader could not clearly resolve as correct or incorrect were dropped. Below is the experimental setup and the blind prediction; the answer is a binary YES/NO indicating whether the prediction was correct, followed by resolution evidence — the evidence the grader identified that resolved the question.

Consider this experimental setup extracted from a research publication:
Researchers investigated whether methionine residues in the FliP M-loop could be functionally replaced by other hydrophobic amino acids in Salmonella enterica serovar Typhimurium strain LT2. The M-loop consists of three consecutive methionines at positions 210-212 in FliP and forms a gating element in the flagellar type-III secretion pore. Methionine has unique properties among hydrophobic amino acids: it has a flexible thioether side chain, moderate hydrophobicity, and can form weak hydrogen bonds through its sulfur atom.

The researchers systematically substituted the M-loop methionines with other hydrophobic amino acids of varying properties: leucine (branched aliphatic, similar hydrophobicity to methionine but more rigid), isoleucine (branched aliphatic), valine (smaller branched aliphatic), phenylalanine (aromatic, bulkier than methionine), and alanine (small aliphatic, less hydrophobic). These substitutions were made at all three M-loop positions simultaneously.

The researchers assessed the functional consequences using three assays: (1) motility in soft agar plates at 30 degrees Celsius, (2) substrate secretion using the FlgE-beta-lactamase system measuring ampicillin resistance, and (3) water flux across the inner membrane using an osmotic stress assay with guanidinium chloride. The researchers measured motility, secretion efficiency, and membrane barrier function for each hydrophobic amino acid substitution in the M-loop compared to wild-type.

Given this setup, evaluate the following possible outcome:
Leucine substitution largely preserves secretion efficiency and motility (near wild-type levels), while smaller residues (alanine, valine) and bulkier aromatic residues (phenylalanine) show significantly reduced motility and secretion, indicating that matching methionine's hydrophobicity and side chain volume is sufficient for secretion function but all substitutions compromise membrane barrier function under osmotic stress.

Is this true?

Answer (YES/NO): NO